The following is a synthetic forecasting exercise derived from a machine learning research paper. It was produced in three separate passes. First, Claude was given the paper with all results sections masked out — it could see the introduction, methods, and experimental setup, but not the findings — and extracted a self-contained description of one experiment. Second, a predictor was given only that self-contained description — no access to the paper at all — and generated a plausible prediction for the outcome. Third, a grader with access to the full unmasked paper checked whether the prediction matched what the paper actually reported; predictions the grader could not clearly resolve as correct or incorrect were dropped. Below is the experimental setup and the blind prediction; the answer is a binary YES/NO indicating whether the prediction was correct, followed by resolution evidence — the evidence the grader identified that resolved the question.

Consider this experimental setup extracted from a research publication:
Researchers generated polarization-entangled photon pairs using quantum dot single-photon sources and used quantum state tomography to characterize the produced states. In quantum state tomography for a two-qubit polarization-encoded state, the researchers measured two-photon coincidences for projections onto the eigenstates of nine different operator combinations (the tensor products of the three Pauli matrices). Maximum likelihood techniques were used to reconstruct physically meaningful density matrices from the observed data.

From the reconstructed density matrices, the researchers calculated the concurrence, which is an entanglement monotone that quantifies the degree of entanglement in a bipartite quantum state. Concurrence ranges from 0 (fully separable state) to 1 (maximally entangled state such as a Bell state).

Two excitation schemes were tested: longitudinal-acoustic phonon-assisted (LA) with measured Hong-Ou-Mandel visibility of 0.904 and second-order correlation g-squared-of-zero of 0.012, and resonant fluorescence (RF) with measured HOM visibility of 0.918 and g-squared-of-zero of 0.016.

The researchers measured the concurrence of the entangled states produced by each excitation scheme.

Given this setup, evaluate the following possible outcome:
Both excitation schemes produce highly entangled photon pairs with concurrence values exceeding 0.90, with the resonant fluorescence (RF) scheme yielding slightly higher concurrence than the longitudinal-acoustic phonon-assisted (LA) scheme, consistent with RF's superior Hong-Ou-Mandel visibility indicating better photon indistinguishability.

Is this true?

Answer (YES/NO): NO